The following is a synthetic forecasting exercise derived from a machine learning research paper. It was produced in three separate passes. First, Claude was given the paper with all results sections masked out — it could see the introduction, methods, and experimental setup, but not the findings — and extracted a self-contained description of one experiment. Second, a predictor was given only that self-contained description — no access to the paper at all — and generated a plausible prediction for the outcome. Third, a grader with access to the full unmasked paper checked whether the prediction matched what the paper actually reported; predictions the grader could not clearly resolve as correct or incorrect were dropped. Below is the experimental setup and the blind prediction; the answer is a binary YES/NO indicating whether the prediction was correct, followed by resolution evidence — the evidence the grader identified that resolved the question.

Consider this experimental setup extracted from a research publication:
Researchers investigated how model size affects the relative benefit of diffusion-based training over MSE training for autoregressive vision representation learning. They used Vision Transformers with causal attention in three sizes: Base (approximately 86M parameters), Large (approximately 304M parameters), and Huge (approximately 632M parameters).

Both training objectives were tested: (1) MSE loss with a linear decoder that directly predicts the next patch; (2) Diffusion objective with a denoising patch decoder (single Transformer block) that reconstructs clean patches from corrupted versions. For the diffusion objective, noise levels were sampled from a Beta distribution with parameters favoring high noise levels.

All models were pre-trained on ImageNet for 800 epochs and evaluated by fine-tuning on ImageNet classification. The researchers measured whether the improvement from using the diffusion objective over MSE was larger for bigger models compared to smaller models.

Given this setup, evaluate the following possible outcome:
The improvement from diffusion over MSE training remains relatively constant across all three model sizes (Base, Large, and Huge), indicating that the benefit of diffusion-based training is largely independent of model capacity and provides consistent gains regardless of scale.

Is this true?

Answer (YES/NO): NO